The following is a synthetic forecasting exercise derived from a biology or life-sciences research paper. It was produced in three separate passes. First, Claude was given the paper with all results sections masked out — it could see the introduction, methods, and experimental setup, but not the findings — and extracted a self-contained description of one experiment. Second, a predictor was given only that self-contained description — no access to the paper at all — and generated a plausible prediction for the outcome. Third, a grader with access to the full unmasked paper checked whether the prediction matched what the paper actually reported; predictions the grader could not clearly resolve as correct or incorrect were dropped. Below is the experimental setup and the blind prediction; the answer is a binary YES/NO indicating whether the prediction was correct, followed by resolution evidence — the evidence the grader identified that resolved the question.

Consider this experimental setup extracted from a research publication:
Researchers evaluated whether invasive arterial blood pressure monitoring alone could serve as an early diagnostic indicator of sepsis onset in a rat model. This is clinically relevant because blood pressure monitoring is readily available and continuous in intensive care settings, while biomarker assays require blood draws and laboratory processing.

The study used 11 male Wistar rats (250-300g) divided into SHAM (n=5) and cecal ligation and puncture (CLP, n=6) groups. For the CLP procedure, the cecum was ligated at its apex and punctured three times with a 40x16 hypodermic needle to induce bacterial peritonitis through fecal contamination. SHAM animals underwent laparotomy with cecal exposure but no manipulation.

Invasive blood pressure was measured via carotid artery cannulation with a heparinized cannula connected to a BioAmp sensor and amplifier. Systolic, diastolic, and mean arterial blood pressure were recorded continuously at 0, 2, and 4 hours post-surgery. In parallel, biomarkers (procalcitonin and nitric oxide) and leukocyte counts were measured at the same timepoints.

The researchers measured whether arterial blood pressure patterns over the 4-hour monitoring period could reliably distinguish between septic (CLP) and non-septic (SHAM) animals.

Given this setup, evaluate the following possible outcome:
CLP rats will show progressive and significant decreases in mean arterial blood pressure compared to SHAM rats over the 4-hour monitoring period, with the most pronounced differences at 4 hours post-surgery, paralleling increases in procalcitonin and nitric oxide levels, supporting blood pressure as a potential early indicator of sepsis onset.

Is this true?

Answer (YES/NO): NO